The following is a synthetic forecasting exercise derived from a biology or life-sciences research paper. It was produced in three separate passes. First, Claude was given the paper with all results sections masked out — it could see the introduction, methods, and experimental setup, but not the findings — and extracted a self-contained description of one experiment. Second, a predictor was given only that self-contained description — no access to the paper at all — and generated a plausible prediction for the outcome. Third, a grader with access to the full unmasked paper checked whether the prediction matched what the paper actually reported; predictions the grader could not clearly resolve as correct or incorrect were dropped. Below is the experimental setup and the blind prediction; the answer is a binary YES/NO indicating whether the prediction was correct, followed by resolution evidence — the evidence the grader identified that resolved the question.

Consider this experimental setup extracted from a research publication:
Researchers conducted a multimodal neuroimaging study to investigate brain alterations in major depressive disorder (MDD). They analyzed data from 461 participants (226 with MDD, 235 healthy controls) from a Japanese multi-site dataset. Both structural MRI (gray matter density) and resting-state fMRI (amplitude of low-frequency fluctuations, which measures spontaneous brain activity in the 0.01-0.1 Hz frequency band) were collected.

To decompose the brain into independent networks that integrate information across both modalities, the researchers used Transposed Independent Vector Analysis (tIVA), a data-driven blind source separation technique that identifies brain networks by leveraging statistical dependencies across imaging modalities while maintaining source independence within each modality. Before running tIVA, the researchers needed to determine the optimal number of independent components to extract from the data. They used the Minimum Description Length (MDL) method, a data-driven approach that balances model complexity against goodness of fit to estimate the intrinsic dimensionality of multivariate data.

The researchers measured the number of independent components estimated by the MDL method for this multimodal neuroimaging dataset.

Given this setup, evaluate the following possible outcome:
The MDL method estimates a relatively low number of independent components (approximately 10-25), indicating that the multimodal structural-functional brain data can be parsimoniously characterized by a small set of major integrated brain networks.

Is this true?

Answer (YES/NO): NO